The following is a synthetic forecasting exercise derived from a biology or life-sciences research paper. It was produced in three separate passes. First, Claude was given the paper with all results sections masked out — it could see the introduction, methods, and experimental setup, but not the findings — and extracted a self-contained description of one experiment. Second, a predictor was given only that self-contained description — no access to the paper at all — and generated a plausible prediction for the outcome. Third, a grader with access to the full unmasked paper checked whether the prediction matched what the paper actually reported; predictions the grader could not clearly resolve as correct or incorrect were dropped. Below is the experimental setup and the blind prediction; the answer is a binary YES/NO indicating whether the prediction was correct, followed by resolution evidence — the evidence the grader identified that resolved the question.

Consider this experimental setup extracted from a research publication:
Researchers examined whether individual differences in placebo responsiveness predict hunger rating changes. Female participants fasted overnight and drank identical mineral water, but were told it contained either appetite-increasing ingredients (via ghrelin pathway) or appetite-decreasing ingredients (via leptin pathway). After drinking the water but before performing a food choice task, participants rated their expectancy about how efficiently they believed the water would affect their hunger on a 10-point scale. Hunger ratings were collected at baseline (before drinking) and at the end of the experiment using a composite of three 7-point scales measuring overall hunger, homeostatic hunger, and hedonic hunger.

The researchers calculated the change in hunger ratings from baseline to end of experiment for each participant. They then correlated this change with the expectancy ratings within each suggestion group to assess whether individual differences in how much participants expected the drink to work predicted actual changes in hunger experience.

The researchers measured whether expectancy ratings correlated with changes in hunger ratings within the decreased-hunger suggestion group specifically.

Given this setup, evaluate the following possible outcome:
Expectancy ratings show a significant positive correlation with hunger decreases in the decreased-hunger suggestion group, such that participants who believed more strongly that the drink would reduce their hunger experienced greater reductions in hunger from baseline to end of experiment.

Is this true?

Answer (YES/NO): NO